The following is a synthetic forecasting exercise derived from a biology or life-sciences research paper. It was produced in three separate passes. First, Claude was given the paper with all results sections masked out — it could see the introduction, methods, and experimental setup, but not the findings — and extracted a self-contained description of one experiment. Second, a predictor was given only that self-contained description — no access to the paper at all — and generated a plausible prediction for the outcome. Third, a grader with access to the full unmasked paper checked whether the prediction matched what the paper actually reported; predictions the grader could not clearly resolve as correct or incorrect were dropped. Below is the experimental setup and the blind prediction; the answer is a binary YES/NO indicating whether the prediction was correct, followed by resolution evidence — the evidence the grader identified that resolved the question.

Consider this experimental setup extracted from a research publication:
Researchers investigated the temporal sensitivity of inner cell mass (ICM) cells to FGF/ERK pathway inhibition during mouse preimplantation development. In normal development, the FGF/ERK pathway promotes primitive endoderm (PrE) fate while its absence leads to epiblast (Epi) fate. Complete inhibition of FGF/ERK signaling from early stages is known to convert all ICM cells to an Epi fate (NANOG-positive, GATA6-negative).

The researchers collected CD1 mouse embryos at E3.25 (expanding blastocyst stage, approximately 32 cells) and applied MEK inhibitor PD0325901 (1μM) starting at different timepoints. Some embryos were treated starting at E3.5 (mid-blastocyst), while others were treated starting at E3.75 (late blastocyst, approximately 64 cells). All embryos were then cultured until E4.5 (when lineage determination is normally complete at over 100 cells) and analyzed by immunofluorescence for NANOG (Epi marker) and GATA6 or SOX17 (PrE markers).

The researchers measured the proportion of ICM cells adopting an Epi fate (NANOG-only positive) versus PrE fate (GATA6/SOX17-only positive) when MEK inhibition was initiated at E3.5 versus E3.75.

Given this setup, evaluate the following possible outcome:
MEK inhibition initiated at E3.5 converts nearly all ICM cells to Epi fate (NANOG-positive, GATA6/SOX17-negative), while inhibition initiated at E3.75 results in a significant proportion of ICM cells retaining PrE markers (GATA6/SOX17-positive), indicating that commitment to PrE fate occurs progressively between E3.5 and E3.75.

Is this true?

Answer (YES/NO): YES